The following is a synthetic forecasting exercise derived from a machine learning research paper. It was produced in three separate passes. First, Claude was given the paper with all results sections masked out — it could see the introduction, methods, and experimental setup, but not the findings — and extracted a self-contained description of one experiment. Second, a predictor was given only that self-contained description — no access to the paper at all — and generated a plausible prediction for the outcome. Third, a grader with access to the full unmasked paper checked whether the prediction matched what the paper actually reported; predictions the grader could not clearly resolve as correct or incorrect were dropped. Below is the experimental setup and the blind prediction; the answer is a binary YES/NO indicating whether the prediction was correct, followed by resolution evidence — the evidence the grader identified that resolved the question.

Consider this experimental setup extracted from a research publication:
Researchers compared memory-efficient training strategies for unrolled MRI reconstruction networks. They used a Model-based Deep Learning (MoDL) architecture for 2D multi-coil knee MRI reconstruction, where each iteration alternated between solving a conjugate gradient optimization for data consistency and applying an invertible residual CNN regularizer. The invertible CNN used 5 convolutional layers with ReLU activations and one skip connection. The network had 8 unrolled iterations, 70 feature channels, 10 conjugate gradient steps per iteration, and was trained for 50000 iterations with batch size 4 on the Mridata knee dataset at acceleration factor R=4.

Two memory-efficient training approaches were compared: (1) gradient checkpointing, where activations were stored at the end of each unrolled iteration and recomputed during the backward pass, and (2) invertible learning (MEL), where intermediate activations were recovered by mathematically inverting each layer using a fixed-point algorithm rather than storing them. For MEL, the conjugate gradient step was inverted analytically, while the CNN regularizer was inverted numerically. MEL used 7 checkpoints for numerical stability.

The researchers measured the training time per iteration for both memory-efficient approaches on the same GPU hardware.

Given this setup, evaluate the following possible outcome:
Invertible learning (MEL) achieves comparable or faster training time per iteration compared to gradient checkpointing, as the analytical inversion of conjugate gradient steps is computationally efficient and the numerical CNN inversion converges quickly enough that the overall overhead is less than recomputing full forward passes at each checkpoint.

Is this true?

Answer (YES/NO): NO